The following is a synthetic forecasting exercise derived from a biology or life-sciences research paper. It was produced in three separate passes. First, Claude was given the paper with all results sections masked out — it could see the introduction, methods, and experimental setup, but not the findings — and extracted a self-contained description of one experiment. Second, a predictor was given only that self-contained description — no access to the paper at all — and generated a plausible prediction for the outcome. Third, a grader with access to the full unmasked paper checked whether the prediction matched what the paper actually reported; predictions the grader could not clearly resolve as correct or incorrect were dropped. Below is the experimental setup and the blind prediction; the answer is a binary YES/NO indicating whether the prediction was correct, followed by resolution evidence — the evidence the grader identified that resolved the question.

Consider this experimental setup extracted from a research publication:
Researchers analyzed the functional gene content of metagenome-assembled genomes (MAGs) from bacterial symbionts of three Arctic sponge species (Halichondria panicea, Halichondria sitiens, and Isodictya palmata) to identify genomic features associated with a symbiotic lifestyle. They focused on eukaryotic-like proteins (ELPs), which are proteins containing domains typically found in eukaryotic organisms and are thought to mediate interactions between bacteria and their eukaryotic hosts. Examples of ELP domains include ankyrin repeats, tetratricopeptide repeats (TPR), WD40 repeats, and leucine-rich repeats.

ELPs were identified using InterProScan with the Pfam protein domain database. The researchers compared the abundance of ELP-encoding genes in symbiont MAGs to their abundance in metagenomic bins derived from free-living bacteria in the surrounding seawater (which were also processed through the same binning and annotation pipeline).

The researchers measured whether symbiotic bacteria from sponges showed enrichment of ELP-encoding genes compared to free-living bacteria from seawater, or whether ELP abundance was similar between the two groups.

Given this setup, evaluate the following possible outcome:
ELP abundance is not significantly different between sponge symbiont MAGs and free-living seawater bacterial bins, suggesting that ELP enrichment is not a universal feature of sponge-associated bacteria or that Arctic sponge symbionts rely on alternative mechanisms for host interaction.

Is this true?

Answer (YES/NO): NO